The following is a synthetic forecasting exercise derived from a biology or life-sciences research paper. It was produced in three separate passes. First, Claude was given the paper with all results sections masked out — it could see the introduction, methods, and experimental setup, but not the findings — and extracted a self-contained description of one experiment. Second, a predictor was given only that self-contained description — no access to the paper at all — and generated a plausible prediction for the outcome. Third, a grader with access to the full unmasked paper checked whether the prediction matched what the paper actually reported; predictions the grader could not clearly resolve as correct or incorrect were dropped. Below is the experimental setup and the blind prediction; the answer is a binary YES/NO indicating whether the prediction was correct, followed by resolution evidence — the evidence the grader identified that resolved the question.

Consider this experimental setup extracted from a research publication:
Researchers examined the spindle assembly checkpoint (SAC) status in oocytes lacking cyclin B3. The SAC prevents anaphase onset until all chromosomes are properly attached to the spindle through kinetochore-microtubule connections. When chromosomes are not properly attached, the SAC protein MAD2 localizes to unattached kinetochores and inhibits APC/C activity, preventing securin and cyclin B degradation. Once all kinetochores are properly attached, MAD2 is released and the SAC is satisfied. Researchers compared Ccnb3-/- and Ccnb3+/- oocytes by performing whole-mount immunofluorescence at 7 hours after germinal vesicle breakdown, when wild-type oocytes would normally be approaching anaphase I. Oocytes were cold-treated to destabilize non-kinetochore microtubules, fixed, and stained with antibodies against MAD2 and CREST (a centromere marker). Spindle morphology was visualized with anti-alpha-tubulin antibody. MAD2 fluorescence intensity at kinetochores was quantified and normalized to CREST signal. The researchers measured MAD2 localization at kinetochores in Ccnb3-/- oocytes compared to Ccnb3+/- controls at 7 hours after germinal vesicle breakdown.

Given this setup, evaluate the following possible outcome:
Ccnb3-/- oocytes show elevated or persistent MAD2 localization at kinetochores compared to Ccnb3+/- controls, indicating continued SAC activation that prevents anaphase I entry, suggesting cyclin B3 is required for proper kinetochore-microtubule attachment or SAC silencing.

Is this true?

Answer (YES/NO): NO